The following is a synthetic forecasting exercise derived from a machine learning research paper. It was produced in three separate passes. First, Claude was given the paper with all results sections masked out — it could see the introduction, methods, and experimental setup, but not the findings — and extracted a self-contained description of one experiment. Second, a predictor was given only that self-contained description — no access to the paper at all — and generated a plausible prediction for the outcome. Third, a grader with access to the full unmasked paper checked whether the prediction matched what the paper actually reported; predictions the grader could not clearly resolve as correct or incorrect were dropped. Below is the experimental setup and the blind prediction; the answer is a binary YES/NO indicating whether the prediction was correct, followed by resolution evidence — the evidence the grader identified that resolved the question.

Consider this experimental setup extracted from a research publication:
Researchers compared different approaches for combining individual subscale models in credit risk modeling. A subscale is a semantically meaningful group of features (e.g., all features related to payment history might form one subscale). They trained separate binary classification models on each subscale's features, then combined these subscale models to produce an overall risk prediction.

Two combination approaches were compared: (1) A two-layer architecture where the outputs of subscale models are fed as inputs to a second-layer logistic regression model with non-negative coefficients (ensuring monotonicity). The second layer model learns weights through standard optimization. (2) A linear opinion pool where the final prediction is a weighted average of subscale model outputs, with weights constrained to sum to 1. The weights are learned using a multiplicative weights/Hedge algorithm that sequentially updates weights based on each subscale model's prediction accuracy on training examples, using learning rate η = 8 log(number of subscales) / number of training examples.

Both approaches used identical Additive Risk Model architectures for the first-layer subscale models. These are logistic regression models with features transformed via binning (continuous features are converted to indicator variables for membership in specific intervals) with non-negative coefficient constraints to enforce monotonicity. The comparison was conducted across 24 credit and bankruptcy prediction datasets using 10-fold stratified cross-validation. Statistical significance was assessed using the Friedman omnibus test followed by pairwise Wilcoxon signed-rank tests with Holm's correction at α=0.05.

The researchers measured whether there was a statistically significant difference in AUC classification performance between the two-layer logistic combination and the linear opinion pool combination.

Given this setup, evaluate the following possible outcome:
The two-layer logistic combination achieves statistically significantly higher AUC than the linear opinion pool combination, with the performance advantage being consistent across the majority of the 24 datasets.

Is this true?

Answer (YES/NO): NO